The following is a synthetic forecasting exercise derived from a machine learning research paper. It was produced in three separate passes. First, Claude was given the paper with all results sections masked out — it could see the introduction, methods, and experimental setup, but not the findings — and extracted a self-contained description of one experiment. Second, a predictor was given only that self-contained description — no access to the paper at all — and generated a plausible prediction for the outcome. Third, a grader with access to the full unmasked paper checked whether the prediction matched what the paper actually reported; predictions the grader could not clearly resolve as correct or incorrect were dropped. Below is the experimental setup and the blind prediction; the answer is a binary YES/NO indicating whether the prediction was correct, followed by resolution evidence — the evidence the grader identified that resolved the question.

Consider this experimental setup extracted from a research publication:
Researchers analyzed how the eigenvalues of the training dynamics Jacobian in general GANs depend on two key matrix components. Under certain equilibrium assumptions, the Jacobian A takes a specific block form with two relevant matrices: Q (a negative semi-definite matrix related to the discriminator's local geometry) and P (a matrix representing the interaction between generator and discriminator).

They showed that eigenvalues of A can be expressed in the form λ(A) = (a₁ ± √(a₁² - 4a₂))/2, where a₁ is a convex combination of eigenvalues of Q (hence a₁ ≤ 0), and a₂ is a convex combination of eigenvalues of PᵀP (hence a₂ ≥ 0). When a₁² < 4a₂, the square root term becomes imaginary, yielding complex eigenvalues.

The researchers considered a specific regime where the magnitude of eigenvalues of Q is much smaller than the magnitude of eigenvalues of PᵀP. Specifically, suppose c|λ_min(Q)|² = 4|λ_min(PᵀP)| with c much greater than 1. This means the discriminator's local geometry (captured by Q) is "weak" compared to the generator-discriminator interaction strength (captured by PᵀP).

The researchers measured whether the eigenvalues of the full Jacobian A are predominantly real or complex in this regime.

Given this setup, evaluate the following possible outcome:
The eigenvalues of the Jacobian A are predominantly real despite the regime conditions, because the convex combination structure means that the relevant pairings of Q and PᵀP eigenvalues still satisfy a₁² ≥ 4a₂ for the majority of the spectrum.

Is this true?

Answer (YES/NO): NO